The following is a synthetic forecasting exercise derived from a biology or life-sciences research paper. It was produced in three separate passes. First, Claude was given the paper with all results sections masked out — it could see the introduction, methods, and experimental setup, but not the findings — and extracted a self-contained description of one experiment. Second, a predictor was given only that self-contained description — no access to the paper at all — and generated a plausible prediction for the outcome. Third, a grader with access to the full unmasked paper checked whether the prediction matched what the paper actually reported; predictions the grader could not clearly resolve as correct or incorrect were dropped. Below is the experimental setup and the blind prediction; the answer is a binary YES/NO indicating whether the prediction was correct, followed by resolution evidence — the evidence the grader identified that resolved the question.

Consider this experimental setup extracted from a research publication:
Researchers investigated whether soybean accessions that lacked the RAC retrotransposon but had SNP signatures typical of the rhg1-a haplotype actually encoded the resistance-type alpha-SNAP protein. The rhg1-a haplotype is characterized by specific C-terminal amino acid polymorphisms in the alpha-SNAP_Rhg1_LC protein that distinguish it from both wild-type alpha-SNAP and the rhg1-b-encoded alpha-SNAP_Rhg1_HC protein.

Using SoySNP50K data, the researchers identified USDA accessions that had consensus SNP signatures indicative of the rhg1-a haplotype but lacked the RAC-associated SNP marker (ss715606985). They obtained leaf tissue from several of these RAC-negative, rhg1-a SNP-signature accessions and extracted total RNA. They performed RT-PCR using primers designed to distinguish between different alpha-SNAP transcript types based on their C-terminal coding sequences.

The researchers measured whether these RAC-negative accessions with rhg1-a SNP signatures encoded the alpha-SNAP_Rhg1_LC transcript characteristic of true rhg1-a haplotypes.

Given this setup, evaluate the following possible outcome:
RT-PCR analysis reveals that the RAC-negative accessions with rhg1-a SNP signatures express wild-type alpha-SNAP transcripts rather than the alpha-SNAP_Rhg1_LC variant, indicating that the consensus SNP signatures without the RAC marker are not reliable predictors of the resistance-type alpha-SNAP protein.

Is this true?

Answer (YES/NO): NO